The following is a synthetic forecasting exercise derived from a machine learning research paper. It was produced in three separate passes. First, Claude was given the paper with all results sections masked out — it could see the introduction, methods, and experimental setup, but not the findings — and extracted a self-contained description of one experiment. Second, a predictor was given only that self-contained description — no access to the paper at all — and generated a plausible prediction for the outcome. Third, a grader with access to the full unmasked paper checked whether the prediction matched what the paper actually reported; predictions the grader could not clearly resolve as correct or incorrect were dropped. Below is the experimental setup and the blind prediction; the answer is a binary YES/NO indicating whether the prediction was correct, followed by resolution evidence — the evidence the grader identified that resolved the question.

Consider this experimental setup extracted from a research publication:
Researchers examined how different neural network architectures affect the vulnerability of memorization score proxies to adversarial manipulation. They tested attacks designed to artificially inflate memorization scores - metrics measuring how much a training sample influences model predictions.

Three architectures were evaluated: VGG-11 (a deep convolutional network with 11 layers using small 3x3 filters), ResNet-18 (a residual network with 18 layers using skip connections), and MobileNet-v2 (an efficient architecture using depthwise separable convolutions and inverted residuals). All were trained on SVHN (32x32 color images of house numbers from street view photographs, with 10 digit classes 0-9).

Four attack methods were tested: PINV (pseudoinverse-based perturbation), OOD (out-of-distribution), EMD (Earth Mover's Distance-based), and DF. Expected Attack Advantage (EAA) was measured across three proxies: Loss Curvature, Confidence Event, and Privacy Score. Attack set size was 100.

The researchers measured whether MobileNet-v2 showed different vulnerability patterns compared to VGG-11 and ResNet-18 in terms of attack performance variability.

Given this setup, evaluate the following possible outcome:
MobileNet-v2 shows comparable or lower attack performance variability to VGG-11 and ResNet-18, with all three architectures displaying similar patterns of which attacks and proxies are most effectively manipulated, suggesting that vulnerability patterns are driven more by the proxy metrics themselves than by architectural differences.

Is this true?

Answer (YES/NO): NO